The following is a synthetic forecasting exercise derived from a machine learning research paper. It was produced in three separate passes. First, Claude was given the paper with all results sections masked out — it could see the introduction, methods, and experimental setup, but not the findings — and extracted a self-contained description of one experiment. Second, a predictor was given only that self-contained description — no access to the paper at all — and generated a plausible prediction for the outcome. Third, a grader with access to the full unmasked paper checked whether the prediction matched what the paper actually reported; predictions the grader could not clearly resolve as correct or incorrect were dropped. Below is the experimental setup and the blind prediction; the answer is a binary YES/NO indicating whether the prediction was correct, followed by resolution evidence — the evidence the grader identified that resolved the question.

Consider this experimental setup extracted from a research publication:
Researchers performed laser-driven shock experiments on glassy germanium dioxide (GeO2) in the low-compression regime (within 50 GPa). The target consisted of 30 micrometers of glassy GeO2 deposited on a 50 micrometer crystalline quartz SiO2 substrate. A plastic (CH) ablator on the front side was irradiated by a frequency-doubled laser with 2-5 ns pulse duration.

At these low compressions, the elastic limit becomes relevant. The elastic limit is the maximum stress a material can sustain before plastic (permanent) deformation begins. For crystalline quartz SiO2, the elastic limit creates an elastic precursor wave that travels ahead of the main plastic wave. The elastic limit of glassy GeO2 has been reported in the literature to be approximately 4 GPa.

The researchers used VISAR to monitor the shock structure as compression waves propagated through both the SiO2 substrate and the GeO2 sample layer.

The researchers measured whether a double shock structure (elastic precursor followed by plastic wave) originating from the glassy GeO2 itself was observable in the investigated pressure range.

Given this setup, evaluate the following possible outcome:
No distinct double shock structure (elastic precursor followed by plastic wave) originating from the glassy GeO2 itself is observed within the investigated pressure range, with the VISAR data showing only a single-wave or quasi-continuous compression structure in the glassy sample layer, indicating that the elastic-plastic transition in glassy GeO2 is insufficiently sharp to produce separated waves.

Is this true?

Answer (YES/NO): NO